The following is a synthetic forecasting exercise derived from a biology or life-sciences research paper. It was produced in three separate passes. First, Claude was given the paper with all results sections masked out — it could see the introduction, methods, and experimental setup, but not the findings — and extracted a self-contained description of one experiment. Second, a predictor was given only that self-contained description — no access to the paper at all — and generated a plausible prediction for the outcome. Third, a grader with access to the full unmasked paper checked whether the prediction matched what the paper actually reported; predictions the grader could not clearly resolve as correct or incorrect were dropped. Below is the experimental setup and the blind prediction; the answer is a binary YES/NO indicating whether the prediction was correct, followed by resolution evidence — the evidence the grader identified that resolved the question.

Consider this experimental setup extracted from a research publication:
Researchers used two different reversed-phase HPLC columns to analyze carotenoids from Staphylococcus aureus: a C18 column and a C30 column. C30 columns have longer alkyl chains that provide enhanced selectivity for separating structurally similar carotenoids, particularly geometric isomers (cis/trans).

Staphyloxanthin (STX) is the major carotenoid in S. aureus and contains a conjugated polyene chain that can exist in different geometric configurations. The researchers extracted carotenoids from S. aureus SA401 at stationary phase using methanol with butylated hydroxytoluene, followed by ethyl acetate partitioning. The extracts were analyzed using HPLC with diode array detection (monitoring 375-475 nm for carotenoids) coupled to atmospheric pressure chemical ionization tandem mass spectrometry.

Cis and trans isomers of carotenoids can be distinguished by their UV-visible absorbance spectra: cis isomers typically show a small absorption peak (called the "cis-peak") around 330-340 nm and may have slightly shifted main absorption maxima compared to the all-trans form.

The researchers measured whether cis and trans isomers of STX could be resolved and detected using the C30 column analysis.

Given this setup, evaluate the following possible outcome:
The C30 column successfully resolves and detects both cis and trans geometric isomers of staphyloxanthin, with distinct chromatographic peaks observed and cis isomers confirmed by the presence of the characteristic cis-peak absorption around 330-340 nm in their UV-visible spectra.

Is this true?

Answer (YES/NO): NO